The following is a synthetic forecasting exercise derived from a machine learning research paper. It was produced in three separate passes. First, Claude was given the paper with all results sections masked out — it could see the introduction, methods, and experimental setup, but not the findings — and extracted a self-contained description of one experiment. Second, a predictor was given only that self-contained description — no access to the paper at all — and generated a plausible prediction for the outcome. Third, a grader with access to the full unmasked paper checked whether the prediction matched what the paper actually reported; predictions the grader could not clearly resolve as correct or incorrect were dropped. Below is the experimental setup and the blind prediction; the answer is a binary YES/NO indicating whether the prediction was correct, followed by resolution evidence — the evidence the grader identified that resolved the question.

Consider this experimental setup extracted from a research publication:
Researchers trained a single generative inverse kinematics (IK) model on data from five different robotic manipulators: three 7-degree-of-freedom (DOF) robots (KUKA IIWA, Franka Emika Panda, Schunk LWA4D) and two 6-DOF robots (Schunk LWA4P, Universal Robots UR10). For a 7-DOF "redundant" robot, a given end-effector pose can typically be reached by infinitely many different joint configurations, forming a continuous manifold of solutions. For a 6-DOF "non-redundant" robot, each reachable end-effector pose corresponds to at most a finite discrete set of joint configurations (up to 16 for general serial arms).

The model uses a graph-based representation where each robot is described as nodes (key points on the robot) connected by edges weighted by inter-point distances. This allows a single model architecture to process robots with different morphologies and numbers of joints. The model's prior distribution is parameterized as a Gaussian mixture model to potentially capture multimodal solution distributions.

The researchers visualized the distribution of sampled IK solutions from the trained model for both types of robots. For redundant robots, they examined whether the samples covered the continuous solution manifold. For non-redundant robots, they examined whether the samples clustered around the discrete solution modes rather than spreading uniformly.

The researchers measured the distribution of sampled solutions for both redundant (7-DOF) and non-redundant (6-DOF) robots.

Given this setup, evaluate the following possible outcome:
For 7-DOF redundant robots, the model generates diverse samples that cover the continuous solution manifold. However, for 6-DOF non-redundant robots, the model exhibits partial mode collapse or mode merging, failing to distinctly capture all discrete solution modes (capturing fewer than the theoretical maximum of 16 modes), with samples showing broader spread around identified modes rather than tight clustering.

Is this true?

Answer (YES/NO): NO